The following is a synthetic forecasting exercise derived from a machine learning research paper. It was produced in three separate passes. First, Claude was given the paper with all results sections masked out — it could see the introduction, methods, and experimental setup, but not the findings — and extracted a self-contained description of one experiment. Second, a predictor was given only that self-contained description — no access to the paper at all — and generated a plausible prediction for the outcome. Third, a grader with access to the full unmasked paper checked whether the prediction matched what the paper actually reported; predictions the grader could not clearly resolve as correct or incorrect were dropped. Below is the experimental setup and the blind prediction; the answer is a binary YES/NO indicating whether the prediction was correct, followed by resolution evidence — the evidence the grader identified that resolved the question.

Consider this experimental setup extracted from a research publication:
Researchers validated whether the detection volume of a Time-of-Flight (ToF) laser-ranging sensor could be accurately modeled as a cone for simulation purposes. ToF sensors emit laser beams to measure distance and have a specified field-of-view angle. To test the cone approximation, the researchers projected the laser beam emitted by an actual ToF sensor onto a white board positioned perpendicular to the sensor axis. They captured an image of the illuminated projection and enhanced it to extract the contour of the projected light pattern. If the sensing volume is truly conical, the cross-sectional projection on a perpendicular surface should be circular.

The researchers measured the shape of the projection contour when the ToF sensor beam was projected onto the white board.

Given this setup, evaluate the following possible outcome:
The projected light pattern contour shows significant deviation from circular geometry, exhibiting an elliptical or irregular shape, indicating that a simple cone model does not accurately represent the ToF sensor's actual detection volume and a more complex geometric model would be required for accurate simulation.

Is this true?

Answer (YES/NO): NO